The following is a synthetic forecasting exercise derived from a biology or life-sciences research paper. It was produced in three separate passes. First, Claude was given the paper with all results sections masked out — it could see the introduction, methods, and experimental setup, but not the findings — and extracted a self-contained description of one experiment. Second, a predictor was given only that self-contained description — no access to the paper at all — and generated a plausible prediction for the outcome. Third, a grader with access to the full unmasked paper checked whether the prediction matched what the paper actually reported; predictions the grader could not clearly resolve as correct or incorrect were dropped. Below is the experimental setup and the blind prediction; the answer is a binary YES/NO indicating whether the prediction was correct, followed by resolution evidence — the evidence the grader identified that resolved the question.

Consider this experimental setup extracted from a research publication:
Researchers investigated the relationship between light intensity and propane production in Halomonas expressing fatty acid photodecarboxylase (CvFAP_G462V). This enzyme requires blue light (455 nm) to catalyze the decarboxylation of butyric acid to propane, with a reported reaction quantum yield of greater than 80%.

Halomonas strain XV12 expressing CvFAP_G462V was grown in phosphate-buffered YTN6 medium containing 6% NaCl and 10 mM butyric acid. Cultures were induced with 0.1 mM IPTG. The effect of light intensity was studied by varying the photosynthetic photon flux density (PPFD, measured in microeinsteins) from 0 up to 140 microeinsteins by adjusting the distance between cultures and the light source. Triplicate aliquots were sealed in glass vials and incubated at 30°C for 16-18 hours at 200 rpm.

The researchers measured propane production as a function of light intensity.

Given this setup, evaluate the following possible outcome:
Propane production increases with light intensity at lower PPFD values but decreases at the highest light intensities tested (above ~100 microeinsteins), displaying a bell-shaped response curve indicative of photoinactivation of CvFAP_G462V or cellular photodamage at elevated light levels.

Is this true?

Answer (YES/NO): NO